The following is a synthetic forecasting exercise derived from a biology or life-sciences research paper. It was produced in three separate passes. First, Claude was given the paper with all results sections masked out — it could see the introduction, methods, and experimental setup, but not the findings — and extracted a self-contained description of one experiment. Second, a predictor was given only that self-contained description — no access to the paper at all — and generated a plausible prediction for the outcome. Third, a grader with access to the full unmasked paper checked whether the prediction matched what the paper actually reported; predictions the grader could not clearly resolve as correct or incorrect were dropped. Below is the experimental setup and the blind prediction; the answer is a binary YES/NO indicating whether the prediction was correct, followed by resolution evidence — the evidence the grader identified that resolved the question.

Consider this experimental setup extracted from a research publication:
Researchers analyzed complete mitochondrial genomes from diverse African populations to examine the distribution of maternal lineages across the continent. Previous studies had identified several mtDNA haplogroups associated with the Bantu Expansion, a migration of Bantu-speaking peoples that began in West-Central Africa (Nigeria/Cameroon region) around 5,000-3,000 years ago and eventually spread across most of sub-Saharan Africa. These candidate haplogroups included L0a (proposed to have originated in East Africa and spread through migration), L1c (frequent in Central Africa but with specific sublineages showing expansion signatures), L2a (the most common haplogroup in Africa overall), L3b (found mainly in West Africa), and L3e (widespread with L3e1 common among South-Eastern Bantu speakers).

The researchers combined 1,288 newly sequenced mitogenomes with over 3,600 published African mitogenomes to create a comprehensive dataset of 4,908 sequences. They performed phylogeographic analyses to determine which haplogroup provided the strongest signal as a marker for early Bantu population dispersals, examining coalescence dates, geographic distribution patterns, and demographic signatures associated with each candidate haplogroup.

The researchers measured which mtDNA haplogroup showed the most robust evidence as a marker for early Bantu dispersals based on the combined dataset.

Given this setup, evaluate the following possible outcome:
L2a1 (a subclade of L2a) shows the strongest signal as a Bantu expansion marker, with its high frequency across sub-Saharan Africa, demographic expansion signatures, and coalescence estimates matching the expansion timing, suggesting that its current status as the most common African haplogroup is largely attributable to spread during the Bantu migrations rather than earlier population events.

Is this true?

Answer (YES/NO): NO